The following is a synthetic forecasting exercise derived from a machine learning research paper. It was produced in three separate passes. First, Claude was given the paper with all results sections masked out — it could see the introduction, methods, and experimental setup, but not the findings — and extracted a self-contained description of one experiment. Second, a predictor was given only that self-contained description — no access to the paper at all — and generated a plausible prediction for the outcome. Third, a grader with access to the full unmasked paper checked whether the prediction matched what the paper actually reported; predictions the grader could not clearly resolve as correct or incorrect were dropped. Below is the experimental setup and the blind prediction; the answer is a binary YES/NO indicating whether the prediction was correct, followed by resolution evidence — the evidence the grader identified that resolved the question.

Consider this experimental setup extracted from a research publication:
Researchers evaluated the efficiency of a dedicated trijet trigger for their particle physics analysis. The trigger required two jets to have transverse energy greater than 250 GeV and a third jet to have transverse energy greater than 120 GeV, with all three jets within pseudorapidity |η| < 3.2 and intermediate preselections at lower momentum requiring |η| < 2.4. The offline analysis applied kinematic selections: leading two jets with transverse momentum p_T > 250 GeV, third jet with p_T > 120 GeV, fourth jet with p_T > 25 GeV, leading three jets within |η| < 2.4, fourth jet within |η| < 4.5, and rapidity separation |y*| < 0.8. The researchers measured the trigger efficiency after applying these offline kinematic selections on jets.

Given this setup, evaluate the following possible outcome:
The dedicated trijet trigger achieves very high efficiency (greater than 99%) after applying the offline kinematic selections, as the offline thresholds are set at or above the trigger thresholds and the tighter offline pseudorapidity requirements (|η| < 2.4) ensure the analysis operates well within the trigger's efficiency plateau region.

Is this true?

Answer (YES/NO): YES